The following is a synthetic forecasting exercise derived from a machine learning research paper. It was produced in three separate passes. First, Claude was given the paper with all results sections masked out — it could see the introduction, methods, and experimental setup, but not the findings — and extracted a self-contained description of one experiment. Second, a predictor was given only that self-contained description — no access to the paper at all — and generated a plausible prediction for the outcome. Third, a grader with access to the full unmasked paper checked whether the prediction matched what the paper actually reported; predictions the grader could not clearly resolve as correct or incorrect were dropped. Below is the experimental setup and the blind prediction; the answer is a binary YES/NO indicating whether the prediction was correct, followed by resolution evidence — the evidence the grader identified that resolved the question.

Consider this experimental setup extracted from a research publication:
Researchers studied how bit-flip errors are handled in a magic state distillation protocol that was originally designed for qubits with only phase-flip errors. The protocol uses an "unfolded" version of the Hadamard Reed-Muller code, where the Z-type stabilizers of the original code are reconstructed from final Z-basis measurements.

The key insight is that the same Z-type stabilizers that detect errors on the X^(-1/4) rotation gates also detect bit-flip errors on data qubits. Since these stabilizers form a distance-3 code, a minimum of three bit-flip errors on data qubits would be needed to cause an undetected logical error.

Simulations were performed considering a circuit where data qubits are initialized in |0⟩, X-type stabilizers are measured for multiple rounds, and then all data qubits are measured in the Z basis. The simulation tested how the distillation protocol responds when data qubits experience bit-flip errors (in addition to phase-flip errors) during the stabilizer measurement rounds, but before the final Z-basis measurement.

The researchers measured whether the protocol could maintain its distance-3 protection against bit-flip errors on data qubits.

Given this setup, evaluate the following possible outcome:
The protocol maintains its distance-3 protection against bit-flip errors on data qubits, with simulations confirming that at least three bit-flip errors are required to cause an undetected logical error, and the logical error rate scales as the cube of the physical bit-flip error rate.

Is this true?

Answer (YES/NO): YES